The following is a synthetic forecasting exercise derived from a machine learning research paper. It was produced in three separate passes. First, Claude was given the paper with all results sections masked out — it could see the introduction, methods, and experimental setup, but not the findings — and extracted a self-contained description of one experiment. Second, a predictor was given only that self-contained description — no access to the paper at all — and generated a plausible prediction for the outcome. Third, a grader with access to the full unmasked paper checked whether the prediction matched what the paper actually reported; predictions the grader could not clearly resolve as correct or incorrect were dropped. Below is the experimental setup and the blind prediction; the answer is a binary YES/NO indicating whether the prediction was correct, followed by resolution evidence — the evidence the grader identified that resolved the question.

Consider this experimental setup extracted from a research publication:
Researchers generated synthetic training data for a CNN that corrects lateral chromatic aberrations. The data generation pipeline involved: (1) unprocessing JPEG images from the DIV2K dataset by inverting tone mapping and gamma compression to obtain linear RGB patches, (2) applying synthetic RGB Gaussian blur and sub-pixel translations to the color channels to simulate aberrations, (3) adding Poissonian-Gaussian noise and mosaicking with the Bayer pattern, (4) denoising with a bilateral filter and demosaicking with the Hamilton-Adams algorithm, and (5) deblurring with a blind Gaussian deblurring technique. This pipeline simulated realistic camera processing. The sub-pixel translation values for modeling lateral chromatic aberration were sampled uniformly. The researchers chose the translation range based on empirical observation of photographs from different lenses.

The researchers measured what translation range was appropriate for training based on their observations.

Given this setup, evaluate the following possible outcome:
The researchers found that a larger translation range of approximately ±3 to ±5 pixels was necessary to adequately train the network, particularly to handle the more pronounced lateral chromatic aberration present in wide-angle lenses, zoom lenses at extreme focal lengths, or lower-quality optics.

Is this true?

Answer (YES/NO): YES